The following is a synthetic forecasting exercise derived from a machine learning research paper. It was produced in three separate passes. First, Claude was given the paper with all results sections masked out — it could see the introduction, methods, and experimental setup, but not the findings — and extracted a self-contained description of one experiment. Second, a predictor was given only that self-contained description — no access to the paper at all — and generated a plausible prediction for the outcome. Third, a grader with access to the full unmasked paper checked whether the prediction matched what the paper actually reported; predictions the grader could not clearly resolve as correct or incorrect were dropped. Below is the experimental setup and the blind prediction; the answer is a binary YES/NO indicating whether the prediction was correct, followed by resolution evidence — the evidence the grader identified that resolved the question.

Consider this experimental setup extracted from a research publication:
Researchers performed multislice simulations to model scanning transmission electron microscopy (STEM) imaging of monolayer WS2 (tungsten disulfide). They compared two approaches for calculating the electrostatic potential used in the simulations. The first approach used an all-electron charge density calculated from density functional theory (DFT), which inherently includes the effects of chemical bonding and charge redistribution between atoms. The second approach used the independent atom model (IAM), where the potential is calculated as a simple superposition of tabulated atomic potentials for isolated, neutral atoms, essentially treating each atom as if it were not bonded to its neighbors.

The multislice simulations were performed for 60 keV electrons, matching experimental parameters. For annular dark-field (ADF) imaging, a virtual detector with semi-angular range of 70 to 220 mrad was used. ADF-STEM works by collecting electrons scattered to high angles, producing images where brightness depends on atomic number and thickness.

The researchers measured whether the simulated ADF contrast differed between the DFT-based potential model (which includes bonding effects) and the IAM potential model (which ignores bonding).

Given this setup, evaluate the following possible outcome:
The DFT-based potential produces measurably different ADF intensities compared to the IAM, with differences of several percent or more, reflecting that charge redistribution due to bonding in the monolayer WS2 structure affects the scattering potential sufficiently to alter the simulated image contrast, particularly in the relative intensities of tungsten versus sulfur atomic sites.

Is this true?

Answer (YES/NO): NO